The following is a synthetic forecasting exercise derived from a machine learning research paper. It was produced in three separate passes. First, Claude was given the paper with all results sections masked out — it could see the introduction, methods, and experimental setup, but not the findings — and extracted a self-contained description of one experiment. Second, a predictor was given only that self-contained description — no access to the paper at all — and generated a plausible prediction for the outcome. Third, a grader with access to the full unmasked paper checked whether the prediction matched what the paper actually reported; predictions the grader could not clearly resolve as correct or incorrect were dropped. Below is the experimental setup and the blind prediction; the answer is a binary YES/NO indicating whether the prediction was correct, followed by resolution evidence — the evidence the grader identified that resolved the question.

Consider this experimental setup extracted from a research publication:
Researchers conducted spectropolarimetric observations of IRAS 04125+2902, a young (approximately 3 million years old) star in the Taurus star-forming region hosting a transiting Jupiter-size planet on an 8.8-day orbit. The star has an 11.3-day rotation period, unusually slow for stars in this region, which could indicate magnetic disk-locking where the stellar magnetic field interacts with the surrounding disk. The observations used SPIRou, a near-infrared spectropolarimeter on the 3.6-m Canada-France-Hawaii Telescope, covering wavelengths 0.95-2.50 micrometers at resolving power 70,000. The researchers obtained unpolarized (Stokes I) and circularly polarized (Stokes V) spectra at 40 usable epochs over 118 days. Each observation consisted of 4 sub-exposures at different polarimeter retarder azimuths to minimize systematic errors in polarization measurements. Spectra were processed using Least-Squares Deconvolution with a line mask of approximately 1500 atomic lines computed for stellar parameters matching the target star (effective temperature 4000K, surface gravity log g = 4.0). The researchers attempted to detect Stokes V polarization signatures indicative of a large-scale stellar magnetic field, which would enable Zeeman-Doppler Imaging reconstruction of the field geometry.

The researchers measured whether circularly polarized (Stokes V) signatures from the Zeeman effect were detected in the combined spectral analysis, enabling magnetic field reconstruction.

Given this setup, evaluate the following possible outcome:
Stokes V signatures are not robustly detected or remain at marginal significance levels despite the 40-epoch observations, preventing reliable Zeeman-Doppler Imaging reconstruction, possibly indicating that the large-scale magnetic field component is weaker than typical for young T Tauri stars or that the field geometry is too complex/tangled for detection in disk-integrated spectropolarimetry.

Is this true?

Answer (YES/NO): NO